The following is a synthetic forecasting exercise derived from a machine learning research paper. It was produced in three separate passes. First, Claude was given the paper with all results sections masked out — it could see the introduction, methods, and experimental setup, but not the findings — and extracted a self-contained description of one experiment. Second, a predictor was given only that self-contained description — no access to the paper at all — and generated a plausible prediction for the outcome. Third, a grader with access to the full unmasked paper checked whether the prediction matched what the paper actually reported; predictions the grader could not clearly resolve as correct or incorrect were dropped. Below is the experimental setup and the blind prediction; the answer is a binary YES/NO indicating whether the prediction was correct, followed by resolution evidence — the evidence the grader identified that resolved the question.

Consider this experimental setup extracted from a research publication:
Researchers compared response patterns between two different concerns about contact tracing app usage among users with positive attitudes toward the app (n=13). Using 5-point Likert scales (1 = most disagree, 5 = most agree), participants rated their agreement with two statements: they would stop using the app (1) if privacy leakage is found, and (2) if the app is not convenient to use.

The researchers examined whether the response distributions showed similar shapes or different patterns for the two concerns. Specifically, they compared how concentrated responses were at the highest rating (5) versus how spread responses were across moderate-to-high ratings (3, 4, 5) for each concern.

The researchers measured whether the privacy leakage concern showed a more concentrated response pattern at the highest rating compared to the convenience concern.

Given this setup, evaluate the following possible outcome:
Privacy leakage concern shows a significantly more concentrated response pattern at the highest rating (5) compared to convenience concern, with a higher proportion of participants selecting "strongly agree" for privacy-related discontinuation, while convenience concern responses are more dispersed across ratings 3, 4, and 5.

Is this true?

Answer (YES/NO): YES